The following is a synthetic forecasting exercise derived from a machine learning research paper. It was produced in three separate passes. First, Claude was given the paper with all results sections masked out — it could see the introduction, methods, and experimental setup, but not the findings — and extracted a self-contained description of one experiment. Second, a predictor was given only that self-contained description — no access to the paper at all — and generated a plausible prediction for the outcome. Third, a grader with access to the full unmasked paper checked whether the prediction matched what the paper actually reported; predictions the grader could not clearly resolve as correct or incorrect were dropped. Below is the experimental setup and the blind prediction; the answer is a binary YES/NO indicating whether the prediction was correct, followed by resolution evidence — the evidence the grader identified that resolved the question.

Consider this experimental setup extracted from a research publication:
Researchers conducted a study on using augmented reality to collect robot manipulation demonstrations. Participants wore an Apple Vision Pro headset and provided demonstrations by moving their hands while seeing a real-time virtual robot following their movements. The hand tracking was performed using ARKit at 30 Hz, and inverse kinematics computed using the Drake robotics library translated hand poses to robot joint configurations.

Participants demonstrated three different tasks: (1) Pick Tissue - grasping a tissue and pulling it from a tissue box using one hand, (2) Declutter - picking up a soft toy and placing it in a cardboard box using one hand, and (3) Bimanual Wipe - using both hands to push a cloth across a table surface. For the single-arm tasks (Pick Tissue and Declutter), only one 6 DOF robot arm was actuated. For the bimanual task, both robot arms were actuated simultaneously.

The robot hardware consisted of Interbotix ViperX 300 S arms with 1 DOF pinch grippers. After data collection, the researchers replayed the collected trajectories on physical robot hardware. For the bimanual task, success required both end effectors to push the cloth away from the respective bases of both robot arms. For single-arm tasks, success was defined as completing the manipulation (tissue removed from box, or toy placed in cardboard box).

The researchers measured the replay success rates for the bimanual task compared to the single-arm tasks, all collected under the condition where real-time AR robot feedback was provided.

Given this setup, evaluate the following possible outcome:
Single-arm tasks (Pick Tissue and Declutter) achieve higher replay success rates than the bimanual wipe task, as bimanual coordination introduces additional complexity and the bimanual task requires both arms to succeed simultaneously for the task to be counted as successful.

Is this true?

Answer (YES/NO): NO